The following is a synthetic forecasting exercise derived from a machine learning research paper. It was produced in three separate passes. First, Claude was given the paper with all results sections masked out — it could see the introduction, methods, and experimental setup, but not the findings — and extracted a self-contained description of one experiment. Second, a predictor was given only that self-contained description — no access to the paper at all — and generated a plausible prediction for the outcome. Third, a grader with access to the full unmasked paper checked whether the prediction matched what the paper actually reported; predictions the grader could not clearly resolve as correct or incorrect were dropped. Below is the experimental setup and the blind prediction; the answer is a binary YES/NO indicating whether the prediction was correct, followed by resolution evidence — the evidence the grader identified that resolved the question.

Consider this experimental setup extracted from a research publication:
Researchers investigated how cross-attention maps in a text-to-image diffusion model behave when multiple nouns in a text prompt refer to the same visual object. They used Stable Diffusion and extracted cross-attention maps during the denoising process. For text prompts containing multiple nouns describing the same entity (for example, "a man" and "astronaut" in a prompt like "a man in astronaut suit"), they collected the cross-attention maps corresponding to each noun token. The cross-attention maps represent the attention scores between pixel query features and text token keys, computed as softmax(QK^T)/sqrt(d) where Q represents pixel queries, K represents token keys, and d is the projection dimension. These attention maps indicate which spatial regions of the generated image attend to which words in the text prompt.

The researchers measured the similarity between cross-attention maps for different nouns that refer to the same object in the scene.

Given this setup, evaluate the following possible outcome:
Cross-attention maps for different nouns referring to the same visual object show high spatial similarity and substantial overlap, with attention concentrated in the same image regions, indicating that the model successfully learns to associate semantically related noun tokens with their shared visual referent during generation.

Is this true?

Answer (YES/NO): YES